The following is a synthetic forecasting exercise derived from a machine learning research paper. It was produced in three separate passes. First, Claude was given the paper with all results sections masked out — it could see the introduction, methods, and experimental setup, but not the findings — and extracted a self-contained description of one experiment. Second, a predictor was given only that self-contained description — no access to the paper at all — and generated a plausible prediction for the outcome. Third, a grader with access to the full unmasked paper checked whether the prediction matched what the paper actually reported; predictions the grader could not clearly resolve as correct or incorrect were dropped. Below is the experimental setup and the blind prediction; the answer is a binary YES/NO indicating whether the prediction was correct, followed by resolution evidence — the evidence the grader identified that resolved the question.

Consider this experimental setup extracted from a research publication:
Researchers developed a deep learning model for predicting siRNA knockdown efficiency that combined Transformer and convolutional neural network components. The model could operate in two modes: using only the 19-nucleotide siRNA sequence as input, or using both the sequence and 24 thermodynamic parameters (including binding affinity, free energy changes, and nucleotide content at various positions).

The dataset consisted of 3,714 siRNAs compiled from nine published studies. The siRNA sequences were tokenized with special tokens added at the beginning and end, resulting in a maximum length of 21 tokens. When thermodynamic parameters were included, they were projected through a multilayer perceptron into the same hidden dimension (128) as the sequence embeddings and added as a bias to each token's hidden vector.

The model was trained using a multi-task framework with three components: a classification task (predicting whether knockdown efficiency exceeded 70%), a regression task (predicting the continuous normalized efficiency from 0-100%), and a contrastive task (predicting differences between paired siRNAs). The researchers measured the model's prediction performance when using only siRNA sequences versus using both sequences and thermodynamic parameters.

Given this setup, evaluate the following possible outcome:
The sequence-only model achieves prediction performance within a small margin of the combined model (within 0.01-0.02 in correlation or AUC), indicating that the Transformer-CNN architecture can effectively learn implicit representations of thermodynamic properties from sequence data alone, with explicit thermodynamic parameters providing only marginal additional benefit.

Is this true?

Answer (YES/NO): YES